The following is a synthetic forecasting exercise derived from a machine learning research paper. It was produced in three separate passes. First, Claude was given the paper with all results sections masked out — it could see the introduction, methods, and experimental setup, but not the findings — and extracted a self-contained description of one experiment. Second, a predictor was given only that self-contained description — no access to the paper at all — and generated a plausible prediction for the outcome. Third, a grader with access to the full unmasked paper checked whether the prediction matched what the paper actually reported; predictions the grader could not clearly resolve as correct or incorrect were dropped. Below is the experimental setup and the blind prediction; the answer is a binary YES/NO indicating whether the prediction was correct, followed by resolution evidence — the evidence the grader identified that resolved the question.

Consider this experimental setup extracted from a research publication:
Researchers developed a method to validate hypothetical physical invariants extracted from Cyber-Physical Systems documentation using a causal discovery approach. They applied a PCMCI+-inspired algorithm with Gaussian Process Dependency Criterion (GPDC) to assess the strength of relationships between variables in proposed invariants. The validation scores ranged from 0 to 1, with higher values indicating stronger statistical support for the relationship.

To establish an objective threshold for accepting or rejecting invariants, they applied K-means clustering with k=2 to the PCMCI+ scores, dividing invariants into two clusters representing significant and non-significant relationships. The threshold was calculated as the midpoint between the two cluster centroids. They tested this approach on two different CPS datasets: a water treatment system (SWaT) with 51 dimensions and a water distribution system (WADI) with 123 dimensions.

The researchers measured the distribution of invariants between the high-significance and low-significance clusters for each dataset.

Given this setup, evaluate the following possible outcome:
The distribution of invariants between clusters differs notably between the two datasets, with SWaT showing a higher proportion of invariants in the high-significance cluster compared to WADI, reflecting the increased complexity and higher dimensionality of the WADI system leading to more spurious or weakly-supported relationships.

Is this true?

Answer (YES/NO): YES